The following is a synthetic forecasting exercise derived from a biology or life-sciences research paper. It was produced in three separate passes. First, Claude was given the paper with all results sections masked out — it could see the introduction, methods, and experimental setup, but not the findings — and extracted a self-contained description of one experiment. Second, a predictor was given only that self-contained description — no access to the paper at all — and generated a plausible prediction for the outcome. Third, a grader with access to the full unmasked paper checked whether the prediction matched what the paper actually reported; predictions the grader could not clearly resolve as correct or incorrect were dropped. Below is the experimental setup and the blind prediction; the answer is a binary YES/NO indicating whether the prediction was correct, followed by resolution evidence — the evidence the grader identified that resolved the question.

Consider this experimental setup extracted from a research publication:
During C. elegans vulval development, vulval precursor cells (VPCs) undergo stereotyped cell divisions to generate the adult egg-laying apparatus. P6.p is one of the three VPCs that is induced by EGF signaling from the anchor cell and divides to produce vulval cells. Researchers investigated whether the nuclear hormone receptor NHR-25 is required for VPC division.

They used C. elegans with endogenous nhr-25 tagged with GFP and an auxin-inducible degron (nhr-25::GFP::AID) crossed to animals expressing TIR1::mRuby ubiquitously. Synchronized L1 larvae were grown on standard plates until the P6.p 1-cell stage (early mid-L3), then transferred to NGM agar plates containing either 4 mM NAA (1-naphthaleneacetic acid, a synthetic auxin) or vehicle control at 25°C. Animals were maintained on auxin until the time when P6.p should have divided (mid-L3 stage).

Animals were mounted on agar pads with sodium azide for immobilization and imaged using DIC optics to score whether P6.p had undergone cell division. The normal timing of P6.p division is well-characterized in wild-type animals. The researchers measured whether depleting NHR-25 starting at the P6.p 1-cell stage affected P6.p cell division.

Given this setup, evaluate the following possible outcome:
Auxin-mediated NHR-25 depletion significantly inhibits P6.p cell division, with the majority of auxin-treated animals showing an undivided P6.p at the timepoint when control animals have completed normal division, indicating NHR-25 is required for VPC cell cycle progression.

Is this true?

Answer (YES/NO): YES